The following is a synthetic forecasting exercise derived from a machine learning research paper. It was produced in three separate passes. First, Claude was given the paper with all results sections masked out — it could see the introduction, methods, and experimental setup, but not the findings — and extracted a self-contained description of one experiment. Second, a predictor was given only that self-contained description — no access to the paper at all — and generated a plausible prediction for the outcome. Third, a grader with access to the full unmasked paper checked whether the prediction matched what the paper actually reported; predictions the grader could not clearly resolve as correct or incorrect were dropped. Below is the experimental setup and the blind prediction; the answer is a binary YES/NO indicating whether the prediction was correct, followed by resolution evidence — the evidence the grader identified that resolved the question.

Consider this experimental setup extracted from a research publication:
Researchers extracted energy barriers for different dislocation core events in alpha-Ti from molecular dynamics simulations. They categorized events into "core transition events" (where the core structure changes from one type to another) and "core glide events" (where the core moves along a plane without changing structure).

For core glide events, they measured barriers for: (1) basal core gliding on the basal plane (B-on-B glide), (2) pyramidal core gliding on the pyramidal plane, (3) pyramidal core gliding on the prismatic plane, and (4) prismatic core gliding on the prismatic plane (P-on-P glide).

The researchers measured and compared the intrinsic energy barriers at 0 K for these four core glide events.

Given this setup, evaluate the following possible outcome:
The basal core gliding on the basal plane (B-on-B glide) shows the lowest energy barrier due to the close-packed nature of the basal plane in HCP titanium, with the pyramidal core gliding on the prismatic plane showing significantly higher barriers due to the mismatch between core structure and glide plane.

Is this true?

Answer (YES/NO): NO